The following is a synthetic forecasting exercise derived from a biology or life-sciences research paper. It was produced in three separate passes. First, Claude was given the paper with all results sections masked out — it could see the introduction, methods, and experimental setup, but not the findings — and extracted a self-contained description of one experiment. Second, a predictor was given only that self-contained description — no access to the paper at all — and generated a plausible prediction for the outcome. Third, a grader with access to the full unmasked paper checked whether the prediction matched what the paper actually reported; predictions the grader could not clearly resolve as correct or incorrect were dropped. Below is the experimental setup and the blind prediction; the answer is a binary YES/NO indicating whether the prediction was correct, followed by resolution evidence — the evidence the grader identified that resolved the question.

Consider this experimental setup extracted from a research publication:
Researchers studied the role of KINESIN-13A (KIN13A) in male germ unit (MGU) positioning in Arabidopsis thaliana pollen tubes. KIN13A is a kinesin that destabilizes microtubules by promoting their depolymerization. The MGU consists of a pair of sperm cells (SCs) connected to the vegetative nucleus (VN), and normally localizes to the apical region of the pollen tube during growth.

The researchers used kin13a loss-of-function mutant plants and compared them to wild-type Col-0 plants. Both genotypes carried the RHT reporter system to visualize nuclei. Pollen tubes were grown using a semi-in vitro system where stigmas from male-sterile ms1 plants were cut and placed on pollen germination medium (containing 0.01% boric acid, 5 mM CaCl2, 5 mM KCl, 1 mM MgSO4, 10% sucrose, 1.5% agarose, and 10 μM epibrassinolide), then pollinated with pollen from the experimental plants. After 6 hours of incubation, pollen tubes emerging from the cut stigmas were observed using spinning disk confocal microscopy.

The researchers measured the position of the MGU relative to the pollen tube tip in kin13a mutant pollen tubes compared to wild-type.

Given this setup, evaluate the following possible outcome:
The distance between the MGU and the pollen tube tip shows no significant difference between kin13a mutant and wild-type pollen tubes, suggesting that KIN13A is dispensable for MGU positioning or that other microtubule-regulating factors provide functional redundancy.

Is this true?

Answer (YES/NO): NO